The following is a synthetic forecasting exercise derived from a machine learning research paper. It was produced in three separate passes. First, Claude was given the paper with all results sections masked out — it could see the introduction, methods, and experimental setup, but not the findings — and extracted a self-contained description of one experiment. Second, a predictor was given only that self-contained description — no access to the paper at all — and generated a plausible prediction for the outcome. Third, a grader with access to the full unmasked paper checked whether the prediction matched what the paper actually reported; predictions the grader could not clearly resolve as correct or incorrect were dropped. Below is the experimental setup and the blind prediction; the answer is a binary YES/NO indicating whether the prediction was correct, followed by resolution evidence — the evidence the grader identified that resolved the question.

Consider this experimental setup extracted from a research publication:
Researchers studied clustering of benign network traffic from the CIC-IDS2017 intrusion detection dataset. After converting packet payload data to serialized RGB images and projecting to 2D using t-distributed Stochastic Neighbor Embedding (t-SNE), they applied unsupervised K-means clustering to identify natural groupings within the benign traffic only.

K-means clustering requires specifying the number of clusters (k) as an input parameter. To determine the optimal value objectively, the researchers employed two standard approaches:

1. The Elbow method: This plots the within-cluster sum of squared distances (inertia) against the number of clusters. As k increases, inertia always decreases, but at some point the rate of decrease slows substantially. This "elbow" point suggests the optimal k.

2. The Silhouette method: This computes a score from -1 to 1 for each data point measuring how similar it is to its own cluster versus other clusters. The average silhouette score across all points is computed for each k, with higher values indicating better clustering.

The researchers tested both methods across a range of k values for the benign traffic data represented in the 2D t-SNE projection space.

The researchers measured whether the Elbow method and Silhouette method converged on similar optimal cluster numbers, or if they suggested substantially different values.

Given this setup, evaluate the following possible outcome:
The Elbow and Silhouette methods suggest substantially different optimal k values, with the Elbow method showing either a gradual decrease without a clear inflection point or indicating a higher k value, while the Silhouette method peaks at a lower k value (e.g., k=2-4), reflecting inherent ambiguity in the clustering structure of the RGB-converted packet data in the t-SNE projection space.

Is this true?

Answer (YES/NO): NO